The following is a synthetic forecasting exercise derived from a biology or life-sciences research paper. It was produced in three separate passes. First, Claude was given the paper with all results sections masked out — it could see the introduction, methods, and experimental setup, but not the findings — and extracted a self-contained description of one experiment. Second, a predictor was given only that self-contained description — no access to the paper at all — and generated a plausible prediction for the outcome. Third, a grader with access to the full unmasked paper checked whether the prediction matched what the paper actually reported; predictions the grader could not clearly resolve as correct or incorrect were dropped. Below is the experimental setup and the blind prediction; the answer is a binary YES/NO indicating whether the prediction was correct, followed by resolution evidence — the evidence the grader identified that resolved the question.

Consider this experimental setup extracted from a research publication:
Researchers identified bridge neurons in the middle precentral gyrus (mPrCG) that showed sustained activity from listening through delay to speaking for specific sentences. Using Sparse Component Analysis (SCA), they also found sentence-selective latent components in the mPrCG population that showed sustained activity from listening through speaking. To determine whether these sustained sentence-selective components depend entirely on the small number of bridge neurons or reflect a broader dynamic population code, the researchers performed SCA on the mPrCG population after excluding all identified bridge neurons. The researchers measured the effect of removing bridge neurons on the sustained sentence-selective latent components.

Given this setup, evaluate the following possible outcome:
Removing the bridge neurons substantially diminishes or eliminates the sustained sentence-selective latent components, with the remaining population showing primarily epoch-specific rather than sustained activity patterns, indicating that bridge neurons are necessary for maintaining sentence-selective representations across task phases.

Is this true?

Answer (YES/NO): NO